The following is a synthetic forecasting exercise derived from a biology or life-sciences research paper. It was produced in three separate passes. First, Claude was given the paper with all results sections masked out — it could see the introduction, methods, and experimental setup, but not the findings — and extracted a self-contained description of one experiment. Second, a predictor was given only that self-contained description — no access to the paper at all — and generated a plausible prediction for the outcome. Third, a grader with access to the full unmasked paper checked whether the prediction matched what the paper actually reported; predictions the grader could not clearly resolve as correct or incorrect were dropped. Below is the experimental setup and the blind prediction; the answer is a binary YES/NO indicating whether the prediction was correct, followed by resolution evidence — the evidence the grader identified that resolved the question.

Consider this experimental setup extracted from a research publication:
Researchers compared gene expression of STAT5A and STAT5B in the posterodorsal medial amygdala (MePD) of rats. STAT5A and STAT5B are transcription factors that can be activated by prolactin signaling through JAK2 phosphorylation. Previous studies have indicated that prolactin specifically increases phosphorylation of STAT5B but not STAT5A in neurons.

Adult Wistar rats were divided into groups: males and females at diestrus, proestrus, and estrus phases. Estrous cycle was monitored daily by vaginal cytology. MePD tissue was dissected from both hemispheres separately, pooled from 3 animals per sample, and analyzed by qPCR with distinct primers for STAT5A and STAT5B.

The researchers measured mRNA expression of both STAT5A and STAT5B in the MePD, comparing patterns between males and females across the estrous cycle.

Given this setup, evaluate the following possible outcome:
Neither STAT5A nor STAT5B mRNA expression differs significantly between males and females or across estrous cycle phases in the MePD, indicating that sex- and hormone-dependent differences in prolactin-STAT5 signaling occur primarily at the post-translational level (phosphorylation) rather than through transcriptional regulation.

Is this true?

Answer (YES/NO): NO